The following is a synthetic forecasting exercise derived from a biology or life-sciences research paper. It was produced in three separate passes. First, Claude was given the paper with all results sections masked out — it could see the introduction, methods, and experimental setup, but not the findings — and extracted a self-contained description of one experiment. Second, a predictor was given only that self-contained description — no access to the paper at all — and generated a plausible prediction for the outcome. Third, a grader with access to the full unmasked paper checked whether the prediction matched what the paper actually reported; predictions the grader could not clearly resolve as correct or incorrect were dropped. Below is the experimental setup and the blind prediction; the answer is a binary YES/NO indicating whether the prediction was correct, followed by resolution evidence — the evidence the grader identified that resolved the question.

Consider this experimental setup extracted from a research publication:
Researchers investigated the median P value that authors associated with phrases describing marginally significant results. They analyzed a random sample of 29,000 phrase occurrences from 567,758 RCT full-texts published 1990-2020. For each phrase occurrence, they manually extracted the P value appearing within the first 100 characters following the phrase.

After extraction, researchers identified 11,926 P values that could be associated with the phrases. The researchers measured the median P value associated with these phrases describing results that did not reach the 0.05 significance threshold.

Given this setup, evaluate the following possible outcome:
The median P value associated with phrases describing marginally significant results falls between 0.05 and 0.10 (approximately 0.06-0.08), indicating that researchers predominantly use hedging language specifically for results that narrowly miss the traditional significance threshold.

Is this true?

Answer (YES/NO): YES